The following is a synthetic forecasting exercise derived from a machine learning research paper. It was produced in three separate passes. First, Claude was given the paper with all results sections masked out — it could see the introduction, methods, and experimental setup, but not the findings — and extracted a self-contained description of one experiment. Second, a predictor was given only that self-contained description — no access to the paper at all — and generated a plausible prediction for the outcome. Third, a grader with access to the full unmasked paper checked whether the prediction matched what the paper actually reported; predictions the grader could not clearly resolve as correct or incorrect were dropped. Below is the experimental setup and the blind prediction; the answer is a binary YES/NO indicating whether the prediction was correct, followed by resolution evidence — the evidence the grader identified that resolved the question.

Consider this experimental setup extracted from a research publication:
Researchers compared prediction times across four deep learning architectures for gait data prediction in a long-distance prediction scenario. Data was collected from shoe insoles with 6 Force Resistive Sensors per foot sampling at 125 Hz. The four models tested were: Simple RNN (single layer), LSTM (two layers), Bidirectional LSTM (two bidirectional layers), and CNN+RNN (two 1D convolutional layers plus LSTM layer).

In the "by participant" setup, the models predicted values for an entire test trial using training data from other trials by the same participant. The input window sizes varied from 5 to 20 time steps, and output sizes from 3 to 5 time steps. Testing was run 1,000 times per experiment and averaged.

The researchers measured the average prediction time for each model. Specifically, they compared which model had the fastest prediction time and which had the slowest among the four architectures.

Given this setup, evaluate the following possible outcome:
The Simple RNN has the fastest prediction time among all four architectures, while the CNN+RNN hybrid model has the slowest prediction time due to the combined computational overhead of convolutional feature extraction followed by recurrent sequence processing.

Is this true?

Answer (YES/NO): NO